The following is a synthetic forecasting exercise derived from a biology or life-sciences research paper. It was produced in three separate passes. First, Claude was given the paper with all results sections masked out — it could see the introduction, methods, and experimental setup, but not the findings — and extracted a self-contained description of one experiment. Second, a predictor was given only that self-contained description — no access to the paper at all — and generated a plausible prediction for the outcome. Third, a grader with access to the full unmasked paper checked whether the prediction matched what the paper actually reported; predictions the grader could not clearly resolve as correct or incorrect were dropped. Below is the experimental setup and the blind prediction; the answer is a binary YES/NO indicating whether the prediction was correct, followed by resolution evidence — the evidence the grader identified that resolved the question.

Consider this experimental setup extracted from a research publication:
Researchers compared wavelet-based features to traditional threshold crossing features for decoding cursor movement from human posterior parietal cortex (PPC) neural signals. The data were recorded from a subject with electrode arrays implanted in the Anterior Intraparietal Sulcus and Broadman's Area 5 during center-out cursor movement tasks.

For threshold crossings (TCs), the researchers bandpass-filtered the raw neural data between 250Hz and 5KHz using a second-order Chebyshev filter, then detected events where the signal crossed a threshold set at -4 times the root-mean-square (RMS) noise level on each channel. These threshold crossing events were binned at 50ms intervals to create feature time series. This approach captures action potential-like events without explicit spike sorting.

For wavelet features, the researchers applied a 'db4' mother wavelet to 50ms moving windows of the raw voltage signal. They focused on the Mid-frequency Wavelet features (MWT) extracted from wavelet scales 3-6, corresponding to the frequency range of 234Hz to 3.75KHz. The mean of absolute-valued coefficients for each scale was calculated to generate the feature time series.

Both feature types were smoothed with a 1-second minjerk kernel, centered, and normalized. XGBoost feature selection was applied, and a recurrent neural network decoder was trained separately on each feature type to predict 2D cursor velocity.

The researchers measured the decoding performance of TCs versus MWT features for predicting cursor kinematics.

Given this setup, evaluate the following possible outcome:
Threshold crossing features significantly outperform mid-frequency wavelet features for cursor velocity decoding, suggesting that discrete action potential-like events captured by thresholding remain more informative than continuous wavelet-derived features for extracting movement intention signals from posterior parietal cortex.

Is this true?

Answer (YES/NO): NO